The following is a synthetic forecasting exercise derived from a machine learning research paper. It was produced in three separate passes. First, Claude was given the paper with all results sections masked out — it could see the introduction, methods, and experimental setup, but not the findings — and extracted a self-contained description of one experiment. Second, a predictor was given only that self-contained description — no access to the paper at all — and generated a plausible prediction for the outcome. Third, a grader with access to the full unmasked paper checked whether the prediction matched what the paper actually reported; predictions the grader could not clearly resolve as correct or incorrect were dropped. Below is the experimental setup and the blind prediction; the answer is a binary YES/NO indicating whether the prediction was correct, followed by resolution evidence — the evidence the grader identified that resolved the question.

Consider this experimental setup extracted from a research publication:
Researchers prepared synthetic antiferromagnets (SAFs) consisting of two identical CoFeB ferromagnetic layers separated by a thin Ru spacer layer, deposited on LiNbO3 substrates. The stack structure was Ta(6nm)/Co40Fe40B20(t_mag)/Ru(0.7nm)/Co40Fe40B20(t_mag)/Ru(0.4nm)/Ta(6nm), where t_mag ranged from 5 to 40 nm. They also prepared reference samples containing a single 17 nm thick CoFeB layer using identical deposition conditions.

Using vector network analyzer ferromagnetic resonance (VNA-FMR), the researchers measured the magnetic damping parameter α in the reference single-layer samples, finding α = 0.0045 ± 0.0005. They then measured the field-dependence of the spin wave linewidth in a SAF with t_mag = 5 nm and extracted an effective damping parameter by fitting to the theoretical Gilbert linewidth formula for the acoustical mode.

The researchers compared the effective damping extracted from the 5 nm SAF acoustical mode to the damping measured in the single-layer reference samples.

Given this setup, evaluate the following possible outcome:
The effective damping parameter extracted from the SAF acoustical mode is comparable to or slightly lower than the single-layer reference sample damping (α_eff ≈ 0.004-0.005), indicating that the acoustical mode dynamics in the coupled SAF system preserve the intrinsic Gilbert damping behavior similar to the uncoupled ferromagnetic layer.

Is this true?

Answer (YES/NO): NO